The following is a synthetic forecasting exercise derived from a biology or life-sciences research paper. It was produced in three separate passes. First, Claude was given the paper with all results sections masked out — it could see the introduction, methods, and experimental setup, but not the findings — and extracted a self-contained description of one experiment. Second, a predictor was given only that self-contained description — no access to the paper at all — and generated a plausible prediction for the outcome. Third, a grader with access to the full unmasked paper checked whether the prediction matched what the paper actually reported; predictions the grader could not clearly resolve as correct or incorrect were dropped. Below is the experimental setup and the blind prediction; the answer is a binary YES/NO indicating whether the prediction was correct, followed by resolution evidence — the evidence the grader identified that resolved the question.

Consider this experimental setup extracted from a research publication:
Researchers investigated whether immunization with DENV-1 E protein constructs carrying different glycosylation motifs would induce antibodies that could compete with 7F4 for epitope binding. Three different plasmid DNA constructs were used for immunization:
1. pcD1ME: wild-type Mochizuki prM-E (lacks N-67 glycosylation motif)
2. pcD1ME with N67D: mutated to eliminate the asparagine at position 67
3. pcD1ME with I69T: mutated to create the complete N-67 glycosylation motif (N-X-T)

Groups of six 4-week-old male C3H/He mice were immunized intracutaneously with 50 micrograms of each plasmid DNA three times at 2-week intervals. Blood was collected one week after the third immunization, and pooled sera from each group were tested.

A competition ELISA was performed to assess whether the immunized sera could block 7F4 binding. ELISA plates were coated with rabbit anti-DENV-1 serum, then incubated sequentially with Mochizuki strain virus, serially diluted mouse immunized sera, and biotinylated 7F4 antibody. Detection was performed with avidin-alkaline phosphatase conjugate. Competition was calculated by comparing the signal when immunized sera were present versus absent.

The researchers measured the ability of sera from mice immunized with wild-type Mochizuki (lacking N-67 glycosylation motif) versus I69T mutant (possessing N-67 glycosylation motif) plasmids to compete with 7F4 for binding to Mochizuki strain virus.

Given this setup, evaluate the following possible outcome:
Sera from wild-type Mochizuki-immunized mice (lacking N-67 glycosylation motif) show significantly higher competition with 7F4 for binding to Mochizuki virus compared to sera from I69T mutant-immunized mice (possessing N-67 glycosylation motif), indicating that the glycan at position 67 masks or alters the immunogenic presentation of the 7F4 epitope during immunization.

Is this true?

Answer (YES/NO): YES